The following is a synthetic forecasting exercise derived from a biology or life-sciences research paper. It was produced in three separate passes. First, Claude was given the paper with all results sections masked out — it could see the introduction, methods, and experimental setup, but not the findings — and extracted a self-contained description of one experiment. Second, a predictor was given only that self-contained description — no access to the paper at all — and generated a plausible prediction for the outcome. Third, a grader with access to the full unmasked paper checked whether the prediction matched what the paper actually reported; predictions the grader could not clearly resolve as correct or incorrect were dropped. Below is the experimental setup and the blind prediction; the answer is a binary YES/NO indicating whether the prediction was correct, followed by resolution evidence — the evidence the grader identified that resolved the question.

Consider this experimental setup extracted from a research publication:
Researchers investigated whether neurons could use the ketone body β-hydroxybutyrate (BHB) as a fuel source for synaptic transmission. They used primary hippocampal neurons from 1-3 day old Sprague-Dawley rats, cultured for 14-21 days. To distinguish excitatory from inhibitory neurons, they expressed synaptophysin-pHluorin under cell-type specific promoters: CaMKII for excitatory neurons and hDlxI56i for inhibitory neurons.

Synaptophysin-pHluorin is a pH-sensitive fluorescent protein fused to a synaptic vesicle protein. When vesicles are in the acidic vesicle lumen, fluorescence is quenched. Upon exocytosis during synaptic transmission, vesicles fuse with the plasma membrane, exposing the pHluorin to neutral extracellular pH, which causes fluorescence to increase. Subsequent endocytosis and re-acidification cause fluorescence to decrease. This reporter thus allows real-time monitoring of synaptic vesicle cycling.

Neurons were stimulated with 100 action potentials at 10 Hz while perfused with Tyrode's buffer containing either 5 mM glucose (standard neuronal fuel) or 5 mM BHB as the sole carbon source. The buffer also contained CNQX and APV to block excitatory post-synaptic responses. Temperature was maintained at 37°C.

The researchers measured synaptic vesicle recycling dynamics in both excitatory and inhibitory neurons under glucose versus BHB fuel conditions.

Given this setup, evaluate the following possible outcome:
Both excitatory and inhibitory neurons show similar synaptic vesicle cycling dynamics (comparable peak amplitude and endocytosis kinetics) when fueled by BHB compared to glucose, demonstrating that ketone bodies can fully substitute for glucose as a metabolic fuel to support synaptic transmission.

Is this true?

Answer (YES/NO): YES